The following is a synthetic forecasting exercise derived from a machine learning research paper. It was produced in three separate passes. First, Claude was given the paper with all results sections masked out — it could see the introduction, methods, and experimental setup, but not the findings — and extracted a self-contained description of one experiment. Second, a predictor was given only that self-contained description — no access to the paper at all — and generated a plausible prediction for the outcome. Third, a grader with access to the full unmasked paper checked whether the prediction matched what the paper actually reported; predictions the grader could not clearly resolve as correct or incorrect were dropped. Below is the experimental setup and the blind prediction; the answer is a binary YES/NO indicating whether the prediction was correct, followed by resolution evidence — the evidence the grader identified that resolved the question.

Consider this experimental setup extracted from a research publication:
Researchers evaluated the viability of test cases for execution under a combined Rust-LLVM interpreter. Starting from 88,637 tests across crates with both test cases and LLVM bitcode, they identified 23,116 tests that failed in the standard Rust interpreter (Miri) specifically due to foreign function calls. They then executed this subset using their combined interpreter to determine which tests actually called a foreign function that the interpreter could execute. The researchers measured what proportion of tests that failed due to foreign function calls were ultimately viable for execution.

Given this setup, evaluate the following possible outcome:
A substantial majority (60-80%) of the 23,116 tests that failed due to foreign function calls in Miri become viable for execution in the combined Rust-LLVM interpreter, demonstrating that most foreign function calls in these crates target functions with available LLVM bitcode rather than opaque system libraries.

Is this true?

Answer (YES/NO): NO